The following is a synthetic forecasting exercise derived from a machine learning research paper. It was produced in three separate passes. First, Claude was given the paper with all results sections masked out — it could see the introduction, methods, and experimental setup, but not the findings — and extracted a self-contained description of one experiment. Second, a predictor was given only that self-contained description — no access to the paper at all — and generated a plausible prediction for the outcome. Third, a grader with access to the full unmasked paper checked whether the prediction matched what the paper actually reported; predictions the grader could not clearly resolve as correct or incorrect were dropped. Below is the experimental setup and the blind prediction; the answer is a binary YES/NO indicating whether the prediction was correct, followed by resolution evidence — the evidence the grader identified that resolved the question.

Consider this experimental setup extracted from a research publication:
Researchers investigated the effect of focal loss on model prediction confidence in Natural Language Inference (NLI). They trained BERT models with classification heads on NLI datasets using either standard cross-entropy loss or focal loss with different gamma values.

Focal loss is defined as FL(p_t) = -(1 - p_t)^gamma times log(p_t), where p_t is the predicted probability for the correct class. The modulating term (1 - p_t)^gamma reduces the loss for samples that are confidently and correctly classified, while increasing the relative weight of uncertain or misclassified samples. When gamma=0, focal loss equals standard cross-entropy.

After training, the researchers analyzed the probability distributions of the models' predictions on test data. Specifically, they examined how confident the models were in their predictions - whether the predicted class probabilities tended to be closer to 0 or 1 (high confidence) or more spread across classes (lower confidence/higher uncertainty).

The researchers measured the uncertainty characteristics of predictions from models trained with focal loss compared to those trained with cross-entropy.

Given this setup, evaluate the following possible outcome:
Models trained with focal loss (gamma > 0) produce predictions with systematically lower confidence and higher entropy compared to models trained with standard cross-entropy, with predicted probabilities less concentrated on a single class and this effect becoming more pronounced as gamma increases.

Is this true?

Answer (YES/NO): YES